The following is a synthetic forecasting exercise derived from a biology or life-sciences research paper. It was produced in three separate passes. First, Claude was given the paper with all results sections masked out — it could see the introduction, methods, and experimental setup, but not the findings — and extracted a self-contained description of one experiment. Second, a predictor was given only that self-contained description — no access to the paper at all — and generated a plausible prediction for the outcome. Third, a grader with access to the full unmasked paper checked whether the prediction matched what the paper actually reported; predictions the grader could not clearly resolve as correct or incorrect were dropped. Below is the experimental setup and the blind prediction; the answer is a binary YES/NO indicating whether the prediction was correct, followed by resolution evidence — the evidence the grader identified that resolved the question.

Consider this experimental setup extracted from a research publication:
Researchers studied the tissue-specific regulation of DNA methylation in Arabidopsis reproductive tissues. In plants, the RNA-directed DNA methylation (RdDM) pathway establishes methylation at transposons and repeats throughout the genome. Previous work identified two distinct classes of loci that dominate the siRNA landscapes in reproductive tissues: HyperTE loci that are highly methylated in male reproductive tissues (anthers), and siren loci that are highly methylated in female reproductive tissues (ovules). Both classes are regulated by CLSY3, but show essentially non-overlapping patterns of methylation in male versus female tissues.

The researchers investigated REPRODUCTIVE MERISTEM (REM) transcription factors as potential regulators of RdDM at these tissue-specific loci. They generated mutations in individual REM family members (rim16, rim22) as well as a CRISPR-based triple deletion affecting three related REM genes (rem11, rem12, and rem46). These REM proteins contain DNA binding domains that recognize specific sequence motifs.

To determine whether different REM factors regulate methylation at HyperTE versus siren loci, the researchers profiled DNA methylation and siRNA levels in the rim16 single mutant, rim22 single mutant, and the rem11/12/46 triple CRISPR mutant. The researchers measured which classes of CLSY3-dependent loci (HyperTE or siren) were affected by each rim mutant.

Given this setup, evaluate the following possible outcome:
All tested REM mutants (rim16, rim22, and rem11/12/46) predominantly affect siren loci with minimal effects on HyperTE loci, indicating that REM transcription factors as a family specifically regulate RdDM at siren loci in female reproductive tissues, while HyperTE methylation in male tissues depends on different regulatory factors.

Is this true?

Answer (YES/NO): NO